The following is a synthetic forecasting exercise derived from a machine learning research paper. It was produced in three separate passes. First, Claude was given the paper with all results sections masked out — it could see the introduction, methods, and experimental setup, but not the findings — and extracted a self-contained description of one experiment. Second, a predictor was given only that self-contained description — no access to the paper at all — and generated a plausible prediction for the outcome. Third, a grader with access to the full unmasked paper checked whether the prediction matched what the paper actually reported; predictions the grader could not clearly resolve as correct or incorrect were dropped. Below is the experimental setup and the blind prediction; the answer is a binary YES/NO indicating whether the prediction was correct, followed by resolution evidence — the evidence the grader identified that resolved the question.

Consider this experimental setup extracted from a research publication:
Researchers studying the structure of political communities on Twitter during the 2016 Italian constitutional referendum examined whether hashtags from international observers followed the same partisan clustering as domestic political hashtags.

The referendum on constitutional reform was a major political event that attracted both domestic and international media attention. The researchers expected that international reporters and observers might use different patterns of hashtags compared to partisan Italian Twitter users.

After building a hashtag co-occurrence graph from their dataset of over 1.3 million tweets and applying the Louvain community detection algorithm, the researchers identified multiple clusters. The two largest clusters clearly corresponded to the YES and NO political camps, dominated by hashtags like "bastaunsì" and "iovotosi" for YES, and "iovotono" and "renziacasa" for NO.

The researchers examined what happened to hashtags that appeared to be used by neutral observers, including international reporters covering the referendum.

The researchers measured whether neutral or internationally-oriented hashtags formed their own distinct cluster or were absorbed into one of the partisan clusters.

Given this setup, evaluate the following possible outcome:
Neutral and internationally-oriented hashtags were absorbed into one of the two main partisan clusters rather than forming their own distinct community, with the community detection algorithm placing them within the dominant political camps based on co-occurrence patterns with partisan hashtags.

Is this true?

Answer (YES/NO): NO